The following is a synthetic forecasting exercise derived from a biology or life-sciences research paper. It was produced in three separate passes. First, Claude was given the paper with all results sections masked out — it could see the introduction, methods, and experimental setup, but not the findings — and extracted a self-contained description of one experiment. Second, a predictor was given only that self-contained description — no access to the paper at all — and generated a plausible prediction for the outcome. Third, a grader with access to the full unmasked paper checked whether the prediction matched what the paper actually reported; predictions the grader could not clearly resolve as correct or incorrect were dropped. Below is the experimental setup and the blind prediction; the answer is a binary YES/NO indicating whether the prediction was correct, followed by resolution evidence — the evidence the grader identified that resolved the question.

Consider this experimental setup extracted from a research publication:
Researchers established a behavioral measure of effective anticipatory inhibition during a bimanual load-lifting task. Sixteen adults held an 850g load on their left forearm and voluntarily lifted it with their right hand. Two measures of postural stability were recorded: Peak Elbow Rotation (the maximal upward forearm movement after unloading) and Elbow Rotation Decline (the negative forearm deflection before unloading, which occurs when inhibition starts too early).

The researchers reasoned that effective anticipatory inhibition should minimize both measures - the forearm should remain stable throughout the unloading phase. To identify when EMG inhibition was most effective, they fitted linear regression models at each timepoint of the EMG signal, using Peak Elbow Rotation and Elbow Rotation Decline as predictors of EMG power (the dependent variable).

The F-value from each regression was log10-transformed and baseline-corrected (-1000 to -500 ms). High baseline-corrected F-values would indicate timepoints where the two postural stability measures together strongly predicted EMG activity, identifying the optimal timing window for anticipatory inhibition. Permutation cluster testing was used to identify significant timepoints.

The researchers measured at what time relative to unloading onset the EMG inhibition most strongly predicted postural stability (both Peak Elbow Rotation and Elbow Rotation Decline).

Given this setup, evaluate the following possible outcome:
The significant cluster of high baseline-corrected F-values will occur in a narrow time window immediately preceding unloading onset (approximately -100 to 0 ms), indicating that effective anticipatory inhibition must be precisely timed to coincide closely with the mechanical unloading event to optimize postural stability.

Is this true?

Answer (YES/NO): YES